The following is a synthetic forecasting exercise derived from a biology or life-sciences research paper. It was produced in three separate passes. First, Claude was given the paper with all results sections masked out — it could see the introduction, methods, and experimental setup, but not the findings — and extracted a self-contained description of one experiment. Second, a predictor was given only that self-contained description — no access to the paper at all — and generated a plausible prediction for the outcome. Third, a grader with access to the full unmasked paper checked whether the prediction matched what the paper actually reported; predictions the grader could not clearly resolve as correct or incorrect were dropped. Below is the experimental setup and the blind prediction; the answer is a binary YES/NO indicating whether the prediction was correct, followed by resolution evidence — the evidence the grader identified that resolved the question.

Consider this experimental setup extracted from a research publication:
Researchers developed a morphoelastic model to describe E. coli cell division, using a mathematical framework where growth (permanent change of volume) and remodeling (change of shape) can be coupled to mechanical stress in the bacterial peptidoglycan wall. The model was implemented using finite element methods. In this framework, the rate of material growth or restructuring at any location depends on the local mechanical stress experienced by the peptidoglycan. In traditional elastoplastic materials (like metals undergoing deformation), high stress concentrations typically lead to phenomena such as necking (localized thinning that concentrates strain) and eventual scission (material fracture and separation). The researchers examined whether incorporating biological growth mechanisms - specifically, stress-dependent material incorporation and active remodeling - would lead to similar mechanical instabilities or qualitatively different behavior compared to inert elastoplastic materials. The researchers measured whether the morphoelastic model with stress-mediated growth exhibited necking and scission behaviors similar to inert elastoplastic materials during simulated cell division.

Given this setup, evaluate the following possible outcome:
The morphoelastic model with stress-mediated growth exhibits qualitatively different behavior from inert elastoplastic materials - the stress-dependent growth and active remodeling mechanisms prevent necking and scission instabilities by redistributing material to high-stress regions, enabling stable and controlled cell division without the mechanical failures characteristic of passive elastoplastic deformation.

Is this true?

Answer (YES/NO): YES